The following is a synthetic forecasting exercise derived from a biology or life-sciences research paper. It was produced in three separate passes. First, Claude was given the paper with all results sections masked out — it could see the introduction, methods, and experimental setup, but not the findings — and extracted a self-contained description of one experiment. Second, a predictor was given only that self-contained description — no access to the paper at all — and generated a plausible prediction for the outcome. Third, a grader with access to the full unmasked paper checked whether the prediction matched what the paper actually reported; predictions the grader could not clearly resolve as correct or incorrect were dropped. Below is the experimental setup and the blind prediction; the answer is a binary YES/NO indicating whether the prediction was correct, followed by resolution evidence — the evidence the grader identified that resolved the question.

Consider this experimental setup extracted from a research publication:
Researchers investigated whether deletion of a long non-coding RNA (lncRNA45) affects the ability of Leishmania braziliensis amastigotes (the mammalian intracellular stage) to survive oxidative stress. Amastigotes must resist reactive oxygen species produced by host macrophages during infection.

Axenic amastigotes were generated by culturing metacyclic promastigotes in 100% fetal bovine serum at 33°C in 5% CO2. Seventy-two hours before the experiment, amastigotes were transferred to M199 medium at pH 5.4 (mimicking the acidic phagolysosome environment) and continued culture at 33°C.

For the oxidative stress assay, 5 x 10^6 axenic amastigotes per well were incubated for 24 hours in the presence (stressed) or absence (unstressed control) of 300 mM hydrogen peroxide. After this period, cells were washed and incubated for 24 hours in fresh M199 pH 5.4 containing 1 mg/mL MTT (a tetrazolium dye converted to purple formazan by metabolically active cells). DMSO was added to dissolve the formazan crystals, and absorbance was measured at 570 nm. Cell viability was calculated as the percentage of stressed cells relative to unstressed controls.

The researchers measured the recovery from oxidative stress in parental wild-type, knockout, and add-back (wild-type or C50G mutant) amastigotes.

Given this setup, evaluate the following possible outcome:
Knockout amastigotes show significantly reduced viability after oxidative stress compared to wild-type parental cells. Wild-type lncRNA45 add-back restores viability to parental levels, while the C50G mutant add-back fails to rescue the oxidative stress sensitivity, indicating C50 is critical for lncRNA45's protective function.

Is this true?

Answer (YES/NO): NO